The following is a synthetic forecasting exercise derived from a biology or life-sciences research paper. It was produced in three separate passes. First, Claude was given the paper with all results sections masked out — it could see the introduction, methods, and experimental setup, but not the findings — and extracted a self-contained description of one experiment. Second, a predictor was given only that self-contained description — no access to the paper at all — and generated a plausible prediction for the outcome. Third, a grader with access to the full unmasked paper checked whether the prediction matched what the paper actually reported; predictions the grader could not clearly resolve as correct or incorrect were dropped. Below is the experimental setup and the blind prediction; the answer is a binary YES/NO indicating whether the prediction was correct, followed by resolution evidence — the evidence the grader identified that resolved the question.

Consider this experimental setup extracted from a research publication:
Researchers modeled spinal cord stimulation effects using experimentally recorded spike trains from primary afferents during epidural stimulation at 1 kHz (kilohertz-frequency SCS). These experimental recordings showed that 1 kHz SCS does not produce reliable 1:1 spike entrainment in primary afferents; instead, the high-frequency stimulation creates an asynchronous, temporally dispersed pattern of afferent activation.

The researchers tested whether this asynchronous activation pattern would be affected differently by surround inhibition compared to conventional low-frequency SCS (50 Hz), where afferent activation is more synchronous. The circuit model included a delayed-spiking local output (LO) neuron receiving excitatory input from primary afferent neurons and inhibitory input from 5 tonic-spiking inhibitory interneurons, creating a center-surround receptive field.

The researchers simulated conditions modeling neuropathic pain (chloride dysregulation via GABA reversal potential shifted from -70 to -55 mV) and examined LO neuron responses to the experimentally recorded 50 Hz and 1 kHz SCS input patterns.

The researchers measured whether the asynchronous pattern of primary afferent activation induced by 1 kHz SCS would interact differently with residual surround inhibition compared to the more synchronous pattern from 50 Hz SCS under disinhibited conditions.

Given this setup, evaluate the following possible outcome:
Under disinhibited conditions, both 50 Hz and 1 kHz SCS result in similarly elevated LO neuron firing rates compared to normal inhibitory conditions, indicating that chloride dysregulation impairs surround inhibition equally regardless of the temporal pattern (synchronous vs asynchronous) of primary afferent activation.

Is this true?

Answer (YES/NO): NO